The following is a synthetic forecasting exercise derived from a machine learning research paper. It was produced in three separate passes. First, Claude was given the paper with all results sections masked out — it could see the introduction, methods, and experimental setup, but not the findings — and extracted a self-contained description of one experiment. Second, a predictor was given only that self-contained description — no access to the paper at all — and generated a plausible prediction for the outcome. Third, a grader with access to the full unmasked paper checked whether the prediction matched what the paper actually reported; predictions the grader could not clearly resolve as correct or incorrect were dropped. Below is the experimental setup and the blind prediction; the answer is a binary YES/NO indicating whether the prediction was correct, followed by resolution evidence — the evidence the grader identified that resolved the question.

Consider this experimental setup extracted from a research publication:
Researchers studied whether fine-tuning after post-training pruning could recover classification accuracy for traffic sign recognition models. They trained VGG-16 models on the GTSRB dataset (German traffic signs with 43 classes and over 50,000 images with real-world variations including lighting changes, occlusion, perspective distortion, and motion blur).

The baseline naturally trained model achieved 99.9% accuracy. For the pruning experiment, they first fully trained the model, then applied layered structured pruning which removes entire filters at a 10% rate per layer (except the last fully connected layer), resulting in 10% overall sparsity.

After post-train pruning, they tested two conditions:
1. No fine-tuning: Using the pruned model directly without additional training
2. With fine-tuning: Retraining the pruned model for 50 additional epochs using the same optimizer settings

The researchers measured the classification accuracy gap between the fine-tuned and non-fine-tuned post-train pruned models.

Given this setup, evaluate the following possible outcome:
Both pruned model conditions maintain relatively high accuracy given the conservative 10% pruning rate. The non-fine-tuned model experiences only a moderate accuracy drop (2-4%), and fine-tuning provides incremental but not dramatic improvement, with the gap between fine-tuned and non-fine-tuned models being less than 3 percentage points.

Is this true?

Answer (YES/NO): YES